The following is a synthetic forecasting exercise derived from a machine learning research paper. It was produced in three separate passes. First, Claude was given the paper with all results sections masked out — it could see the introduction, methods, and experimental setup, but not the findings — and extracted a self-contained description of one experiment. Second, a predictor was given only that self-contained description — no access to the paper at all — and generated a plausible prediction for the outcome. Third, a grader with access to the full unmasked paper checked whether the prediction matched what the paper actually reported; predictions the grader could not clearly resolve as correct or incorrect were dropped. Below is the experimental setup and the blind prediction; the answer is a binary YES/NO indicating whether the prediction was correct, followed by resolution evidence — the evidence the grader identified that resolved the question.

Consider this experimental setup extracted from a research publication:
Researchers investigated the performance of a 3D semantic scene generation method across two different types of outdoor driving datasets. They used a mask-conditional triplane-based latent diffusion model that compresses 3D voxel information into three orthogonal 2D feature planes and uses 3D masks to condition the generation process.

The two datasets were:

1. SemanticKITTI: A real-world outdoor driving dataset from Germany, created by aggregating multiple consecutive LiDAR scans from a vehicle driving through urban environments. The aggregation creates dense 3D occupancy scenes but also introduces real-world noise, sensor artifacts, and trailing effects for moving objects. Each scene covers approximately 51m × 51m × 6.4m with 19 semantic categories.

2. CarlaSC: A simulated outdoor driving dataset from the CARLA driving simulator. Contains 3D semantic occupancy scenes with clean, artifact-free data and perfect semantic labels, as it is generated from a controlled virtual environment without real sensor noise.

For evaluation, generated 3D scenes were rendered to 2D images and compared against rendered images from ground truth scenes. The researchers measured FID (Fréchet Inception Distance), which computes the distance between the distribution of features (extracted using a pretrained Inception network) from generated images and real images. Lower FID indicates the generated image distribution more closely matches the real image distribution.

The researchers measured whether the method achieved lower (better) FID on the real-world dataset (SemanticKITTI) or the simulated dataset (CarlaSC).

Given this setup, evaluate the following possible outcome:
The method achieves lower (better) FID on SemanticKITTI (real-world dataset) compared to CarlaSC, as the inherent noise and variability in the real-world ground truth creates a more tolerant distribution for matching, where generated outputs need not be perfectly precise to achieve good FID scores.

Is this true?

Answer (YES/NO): YES